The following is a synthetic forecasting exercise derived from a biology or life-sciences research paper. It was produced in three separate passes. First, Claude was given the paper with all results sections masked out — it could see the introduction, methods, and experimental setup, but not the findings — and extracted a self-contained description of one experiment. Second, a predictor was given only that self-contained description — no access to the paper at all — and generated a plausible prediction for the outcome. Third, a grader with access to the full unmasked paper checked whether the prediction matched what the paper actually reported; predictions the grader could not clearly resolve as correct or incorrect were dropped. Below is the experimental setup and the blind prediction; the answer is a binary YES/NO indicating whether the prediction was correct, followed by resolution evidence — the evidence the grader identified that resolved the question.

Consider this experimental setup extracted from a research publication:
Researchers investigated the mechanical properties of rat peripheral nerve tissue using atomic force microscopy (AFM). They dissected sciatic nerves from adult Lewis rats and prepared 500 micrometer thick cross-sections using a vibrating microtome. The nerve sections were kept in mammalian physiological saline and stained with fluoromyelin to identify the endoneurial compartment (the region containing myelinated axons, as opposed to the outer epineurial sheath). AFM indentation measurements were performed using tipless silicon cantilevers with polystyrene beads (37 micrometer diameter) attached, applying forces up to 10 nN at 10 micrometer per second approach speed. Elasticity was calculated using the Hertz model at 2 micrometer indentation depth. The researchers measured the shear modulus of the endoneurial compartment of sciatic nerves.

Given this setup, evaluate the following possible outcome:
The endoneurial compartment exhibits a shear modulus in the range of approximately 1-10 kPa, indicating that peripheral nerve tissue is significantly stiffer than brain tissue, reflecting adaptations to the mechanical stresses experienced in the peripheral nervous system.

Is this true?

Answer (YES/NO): NO